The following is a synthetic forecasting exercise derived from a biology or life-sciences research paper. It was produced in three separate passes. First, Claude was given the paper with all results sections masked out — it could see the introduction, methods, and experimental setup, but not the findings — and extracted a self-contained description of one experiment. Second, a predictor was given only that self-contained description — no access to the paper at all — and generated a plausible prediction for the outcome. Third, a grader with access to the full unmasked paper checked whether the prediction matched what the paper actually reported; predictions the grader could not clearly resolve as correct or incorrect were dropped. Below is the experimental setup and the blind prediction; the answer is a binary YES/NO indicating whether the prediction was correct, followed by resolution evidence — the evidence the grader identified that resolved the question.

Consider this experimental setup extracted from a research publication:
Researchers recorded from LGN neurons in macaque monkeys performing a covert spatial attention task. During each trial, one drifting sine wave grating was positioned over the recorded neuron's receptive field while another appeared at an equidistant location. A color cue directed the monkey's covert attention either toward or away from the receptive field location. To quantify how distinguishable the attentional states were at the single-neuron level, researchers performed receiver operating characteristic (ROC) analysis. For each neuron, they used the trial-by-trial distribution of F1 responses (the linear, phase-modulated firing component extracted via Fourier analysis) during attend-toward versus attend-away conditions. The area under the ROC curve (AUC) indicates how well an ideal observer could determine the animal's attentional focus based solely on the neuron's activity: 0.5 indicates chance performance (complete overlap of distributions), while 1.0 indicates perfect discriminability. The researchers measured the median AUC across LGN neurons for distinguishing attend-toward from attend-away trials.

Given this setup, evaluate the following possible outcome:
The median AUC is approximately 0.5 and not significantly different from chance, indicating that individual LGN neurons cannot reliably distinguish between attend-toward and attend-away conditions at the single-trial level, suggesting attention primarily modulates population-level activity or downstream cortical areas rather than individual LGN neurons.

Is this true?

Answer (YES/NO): NO